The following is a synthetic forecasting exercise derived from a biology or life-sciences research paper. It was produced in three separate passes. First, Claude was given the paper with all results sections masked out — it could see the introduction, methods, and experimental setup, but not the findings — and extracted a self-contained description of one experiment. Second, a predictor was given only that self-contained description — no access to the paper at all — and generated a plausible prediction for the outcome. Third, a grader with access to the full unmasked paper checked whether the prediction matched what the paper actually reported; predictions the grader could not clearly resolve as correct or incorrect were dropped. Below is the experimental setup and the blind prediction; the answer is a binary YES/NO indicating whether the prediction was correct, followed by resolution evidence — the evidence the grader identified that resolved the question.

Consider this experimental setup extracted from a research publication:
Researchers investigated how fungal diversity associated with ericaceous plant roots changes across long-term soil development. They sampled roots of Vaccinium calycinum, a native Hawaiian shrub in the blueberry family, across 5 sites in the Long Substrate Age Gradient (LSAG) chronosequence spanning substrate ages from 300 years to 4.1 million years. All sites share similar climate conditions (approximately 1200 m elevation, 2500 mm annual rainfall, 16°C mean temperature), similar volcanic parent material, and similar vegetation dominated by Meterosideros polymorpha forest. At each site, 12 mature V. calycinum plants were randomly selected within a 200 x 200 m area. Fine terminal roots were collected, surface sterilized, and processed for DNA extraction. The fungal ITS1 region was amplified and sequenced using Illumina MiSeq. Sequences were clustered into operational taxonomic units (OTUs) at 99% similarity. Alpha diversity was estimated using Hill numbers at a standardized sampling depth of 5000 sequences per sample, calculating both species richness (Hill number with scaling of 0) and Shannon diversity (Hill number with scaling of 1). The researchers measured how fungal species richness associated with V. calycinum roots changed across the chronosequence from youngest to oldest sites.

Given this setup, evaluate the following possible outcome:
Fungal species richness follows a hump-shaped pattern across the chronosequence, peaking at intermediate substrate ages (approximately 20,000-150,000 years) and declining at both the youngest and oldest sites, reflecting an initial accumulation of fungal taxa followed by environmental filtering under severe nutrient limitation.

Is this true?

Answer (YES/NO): NO